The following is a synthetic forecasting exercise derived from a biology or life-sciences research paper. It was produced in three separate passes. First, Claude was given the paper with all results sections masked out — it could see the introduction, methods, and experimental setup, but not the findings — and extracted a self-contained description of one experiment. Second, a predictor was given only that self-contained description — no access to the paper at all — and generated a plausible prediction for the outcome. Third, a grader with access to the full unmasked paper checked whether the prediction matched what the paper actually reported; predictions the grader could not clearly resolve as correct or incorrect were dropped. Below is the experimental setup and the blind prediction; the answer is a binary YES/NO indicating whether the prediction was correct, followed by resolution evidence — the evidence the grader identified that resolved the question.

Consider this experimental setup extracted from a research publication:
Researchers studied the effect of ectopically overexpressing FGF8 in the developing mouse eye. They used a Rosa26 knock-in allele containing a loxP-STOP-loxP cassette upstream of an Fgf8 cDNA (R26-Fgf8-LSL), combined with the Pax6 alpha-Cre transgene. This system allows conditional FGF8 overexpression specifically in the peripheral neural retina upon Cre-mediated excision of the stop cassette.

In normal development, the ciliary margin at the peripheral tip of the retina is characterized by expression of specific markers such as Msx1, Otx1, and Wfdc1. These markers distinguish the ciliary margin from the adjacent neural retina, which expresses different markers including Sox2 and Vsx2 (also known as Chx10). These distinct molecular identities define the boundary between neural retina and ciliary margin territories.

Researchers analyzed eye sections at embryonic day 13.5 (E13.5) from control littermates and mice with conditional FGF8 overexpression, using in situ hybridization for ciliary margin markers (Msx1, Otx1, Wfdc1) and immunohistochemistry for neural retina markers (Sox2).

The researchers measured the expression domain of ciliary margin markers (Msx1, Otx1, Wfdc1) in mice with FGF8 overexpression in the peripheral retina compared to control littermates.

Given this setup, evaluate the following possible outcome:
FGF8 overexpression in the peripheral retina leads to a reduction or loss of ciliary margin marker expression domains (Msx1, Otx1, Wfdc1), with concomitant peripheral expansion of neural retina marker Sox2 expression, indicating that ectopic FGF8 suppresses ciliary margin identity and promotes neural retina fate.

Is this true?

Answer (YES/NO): NO